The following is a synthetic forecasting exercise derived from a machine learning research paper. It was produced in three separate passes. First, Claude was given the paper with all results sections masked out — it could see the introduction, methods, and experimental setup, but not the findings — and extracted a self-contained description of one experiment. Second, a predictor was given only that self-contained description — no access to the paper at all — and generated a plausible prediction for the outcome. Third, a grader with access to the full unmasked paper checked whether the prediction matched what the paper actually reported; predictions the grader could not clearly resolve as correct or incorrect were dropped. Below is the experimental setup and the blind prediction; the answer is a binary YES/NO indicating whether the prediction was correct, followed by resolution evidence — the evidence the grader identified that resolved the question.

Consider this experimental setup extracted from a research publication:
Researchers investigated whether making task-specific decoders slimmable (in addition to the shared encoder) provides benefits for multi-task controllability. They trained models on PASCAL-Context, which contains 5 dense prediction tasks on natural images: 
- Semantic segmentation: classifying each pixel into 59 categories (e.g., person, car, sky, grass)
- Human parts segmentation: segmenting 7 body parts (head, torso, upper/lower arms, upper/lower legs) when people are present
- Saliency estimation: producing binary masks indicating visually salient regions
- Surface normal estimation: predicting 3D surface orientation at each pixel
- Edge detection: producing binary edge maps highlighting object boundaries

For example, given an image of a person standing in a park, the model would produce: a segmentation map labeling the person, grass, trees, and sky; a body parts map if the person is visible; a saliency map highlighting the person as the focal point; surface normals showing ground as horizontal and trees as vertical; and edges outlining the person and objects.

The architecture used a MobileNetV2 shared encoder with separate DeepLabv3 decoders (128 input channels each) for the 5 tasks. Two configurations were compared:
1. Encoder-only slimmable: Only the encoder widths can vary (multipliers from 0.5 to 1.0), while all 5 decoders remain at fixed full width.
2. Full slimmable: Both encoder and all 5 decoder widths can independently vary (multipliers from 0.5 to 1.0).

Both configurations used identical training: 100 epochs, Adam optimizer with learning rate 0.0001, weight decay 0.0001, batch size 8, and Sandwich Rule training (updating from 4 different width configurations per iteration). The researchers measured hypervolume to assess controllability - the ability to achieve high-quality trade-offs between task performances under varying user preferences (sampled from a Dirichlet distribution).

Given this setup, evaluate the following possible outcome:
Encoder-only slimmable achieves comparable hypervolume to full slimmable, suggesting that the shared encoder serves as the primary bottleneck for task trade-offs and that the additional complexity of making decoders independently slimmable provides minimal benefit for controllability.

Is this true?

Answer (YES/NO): NO